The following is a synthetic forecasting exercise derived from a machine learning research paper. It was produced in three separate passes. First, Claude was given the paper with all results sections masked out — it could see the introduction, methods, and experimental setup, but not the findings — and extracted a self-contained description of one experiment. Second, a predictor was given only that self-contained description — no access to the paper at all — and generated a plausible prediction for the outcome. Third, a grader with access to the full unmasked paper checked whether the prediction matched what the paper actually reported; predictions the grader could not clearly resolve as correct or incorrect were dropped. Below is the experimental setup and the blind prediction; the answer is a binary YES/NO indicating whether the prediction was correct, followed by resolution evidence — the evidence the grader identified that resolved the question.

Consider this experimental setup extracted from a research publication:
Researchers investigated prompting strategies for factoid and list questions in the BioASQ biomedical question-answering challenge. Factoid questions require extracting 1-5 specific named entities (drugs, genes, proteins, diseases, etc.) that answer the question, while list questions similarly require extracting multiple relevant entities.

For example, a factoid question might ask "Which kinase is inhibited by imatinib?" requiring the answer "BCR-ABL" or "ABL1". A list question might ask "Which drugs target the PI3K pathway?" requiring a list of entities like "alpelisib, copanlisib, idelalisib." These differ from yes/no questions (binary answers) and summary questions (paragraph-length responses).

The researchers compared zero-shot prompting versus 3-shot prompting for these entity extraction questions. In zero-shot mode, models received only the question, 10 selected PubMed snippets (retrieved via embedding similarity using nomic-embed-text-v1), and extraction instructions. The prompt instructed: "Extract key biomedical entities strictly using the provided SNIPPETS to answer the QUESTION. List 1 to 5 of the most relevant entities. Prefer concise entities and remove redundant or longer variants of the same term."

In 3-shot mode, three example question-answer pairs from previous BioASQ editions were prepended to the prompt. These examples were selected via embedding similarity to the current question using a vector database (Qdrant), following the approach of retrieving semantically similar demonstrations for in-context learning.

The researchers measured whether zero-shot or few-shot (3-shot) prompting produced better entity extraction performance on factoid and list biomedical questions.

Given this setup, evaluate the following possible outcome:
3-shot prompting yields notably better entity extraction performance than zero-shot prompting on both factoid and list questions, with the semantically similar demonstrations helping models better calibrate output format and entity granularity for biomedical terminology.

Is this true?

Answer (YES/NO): YES